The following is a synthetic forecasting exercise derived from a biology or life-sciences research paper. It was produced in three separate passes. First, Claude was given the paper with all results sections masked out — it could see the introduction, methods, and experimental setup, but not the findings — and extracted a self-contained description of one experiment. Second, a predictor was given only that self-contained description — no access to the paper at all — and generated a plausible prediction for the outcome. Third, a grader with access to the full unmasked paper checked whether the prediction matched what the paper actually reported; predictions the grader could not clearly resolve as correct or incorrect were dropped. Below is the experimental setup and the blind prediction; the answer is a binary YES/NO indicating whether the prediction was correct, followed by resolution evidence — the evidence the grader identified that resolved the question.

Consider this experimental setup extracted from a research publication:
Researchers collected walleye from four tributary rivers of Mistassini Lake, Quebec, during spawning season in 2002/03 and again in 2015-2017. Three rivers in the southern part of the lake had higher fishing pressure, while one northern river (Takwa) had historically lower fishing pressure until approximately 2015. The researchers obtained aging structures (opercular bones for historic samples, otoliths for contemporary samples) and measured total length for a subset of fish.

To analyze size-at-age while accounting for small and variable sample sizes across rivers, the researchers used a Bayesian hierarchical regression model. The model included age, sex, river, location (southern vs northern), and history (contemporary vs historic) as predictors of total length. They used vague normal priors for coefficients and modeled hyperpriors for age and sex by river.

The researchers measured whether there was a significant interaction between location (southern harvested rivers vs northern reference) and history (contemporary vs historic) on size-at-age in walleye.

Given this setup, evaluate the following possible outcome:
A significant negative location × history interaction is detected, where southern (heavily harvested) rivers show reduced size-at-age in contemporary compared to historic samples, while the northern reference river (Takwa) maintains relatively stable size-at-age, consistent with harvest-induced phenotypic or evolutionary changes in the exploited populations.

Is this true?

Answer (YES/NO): YES